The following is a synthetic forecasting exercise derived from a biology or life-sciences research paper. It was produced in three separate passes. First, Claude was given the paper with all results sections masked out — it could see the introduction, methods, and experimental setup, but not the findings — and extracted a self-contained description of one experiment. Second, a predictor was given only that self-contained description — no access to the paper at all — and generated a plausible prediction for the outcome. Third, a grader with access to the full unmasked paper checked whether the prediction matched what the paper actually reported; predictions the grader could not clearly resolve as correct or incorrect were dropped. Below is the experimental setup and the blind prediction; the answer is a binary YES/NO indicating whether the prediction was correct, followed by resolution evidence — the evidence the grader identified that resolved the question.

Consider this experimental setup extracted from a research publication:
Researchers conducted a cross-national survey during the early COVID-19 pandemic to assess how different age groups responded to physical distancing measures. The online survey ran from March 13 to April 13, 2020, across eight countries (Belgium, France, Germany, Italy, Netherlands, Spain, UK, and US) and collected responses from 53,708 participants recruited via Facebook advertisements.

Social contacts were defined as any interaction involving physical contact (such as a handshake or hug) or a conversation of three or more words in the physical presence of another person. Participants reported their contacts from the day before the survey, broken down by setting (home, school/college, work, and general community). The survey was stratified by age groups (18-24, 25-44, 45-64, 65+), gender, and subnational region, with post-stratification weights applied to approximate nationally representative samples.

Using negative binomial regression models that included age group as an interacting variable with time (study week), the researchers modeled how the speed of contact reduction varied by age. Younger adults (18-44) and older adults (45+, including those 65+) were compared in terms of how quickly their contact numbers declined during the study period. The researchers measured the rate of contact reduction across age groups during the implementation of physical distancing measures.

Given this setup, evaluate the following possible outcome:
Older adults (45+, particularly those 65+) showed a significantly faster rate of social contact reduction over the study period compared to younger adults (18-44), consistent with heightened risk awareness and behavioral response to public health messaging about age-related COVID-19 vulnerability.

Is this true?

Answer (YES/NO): NO